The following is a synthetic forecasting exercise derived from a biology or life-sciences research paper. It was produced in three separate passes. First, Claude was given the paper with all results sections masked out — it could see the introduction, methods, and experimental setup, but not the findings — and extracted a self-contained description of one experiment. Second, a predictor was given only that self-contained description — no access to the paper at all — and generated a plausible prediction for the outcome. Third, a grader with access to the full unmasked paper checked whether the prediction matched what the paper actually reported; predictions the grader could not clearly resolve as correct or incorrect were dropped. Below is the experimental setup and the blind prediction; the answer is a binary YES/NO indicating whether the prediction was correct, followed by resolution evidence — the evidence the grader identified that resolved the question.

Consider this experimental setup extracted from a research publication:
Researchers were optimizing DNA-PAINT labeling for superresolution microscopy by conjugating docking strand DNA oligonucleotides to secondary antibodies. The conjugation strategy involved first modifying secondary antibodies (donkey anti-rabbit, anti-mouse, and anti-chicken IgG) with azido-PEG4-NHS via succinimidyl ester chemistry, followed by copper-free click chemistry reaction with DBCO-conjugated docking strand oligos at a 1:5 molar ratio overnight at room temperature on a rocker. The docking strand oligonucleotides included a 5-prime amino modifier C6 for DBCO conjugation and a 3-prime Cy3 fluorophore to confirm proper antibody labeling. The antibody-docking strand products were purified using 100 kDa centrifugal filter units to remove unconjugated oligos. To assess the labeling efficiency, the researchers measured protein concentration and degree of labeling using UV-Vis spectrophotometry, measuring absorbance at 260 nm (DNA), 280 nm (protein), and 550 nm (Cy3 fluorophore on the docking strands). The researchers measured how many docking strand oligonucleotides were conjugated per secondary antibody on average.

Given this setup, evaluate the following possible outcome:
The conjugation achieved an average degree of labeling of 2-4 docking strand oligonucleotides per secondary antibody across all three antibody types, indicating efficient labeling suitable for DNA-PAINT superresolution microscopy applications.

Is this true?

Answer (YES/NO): NO